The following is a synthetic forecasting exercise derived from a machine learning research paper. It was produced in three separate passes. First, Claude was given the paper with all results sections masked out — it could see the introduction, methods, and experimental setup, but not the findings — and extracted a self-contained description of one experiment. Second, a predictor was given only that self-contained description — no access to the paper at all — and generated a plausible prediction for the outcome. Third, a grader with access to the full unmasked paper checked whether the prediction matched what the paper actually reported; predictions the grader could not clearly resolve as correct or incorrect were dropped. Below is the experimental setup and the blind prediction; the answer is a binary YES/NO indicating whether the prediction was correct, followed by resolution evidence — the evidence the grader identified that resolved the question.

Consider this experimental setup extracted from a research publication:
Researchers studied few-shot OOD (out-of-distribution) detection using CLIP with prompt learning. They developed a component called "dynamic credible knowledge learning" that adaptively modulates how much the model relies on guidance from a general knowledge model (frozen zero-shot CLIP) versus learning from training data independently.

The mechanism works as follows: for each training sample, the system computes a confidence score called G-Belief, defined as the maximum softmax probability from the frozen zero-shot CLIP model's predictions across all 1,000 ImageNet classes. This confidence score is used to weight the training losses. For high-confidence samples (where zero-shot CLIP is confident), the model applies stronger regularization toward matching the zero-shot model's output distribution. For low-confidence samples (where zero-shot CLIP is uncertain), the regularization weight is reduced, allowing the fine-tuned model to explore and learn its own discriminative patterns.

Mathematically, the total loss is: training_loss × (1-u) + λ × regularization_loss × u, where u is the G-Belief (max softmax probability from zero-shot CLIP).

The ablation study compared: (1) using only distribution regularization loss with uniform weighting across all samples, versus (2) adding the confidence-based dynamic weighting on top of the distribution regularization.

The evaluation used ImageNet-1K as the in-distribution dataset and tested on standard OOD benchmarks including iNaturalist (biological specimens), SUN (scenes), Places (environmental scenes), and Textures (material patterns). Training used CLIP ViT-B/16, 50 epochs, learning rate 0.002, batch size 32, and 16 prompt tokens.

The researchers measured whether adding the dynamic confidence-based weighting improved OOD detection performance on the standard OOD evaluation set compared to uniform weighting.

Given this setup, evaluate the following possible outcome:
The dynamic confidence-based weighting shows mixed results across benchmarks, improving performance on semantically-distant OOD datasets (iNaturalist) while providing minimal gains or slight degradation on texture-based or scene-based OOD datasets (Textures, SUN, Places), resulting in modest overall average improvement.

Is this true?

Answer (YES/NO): NO